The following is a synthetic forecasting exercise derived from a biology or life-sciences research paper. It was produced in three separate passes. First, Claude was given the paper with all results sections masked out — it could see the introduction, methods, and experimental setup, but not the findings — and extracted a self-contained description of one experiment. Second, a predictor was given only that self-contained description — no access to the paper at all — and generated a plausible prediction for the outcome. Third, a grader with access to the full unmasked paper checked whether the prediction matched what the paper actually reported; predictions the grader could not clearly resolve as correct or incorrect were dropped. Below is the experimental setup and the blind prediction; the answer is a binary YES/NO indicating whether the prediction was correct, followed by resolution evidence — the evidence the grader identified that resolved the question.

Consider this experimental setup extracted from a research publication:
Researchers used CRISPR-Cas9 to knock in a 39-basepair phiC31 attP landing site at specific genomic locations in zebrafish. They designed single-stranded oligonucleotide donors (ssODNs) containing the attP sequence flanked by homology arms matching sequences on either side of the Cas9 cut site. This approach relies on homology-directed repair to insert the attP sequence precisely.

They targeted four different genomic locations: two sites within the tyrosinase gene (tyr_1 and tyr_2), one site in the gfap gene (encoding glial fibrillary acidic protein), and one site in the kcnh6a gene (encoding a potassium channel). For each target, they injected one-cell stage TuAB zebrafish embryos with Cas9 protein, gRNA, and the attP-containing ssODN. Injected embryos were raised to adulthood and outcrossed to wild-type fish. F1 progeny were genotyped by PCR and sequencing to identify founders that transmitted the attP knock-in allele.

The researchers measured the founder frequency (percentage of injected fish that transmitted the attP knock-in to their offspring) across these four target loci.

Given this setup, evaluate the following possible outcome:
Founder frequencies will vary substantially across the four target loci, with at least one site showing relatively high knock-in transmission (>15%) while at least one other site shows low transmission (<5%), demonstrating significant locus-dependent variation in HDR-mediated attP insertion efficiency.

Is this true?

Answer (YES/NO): NO